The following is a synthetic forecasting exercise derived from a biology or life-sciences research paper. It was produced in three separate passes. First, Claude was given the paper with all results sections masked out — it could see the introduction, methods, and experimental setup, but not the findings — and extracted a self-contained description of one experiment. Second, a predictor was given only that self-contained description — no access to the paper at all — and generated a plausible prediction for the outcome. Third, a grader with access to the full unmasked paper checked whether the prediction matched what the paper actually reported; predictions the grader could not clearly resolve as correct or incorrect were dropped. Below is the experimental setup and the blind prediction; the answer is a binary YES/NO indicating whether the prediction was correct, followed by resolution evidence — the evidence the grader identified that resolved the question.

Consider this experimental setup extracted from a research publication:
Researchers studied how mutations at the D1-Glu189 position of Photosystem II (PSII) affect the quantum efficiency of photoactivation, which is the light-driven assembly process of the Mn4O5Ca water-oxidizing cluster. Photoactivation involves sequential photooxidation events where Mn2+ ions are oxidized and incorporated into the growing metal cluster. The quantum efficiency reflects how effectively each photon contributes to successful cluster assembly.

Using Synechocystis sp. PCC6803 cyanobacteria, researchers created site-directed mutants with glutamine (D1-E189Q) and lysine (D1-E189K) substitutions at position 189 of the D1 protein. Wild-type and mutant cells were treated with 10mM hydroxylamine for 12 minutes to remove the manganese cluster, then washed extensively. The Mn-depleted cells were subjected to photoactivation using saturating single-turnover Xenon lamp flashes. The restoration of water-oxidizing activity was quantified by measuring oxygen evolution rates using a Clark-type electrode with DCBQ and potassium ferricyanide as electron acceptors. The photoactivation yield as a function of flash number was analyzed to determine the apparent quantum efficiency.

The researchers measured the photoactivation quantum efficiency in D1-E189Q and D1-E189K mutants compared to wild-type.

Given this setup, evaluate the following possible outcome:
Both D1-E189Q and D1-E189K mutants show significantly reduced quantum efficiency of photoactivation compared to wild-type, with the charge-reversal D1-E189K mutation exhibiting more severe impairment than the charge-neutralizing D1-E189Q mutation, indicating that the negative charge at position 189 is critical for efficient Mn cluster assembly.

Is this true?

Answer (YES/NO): NO